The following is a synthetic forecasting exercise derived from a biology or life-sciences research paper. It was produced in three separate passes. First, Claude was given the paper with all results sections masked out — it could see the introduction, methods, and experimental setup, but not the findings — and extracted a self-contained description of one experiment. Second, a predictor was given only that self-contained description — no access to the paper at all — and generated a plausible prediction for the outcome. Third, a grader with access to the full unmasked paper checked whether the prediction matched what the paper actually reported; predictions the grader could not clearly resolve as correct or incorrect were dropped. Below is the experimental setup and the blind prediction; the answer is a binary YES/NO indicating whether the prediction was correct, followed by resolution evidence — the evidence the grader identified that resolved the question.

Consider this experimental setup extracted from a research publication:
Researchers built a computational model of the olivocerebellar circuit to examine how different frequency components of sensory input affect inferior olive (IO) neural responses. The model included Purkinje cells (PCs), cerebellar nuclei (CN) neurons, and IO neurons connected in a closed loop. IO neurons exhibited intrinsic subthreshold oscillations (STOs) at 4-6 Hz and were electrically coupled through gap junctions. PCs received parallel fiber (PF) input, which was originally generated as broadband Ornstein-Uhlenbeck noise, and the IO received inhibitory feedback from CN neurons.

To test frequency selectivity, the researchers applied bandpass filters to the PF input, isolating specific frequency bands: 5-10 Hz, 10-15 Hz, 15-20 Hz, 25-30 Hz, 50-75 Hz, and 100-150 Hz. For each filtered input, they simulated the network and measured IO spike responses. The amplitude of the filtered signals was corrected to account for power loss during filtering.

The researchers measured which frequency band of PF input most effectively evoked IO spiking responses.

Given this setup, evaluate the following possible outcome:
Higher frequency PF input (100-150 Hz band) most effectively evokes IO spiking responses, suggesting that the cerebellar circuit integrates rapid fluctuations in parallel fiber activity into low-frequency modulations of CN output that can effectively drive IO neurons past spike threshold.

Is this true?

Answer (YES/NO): NO